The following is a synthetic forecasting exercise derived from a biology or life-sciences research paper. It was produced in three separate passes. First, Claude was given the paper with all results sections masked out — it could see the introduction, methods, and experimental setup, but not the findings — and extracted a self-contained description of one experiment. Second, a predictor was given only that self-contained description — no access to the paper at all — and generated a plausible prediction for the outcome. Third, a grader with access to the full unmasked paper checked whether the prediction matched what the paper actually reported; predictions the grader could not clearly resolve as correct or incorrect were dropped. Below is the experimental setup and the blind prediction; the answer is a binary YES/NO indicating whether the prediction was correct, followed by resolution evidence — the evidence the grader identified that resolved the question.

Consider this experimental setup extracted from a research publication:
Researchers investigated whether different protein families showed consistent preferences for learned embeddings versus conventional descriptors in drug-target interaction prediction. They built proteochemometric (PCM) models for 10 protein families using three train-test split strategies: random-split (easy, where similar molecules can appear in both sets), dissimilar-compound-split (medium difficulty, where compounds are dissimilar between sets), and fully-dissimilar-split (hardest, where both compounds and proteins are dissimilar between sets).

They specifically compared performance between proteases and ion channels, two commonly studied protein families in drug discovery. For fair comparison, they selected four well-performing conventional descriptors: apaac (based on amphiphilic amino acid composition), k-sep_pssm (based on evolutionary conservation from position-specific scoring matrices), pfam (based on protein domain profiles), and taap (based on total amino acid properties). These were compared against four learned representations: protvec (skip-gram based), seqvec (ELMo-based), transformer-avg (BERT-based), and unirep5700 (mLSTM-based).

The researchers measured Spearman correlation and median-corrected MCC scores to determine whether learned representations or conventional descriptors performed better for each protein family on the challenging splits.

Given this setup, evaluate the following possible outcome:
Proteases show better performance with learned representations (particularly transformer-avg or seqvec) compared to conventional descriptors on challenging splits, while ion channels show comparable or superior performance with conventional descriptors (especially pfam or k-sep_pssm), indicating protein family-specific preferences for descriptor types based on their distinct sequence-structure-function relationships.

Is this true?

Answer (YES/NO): YES